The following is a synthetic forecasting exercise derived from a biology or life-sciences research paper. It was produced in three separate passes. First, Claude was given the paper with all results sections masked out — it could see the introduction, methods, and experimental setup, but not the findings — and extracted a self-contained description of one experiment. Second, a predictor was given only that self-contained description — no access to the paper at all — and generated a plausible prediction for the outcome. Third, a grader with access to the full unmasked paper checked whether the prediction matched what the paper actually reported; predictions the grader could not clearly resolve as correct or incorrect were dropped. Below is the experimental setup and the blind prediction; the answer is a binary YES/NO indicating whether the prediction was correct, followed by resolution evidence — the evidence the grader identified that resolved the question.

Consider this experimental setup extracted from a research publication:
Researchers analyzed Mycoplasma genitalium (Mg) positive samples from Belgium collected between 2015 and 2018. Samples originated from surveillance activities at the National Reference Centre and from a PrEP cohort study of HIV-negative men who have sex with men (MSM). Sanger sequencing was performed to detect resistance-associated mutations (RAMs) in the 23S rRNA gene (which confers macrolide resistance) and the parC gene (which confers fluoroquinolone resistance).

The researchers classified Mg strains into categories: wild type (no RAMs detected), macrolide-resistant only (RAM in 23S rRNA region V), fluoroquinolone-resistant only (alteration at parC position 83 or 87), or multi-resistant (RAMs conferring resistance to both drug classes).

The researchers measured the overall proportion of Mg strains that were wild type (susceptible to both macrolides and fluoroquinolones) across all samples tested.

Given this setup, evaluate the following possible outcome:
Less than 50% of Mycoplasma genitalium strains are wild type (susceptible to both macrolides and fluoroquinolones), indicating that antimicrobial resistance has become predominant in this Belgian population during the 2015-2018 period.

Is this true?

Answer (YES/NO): YES